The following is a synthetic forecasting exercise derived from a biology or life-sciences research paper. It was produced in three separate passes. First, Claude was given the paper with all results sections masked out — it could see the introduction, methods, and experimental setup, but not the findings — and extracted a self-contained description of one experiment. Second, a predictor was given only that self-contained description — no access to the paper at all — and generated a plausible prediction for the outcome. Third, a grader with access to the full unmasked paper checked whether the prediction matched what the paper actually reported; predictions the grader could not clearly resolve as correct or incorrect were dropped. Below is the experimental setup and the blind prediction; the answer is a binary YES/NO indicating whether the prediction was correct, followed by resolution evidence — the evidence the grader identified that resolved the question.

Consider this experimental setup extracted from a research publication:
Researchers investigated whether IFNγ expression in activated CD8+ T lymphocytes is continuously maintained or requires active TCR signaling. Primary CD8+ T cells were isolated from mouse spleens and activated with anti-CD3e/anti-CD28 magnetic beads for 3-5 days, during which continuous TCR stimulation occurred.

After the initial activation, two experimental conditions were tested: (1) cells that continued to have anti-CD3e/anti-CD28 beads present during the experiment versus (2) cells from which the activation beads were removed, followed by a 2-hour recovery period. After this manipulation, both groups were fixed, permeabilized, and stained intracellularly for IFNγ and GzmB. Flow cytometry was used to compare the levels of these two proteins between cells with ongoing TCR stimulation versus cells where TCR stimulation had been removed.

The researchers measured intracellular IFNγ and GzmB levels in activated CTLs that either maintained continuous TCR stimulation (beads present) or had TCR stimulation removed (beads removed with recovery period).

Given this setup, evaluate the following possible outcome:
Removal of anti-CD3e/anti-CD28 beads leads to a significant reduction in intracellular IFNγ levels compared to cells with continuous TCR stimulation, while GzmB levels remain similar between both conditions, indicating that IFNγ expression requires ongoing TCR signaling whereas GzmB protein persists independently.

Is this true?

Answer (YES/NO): YES